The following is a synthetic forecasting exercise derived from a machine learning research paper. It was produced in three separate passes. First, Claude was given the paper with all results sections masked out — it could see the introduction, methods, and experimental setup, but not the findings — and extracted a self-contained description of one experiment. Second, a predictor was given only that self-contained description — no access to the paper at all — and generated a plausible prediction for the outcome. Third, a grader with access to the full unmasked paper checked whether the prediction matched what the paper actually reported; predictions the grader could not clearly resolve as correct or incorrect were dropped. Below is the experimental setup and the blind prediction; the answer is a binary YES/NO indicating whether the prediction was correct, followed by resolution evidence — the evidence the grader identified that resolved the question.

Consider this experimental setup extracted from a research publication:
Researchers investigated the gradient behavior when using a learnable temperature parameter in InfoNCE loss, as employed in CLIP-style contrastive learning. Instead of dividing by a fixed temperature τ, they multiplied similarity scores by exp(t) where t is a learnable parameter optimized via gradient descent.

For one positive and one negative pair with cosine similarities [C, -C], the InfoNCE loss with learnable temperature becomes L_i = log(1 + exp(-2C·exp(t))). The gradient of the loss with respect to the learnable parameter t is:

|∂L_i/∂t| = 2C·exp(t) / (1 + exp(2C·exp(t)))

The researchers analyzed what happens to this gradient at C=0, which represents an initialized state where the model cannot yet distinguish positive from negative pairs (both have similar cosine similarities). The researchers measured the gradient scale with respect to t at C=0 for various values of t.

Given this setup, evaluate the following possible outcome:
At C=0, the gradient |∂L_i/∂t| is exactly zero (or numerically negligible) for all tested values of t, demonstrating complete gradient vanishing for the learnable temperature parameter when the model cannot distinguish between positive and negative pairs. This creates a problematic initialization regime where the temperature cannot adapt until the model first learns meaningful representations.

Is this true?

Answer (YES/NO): YES